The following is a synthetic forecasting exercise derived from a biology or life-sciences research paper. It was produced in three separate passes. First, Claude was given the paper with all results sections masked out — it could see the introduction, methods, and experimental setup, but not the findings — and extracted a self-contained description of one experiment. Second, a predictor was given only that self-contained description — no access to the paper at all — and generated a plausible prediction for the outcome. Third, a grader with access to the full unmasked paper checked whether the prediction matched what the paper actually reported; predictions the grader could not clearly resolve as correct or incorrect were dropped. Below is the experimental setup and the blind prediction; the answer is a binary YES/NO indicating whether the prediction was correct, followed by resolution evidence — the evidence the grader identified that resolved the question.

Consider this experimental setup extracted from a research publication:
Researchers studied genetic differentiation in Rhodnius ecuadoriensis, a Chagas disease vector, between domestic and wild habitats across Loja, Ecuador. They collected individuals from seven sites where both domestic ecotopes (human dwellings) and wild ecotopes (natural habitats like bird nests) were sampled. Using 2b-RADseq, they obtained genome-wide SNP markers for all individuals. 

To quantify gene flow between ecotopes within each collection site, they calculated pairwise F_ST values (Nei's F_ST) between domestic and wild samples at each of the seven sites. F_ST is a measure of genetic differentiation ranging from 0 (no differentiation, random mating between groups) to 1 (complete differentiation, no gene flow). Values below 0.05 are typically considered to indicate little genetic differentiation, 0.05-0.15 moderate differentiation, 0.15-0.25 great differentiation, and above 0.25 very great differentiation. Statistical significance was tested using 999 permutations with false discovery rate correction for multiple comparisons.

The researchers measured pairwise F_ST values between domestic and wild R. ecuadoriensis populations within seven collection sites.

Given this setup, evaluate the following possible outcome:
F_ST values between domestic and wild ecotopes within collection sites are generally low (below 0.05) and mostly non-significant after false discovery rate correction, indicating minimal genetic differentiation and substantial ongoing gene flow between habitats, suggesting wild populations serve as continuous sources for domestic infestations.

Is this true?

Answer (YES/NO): NO